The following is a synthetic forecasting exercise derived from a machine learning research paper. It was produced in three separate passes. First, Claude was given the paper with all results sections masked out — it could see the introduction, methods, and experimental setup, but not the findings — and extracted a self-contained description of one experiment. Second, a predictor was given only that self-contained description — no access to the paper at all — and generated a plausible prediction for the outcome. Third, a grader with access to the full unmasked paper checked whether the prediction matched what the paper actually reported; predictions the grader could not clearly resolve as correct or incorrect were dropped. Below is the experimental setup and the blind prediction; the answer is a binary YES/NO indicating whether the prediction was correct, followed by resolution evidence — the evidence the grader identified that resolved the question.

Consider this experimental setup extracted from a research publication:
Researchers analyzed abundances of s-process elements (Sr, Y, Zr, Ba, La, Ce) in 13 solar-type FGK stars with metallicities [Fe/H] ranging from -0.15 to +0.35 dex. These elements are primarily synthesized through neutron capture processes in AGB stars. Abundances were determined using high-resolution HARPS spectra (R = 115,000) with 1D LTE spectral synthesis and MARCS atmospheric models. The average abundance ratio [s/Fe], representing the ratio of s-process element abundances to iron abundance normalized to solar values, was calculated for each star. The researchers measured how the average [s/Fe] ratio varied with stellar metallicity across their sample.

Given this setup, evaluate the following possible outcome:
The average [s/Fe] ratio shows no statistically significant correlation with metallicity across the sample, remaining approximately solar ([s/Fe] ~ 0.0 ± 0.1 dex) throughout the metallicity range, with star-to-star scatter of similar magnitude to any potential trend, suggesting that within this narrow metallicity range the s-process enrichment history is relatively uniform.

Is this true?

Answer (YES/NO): NO